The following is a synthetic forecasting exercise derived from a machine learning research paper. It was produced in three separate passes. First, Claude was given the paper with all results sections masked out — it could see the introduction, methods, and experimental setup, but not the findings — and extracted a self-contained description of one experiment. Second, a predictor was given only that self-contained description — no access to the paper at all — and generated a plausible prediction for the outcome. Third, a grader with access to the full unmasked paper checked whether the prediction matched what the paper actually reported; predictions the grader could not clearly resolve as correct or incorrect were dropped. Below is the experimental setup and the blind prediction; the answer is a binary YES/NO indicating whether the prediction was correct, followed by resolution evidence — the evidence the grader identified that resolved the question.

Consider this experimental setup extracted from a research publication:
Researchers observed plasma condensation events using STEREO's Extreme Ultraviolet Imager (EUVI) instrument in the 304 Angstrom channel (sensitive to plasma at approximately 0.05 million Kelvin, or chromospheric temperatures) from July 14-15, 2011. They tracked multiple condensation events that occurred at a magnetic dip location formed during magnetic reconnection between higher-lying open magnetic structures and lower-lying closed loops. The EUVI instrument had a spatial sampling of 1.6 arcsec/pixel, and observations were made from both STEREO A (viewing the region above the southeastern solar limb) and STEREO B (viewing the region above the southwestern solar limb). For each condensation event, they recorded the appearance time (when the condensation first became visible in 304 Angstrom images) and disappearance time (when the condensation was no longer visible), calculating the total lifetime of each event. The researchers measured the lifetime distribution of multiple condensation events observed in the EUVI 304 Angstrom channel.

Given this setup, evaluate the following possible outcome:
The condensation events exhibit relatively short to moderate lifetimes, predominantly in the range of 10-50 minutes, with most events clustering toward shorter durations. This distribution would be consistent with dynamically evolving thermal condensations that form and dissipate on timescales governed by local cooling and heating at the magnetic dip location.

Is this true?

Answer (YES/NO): NO